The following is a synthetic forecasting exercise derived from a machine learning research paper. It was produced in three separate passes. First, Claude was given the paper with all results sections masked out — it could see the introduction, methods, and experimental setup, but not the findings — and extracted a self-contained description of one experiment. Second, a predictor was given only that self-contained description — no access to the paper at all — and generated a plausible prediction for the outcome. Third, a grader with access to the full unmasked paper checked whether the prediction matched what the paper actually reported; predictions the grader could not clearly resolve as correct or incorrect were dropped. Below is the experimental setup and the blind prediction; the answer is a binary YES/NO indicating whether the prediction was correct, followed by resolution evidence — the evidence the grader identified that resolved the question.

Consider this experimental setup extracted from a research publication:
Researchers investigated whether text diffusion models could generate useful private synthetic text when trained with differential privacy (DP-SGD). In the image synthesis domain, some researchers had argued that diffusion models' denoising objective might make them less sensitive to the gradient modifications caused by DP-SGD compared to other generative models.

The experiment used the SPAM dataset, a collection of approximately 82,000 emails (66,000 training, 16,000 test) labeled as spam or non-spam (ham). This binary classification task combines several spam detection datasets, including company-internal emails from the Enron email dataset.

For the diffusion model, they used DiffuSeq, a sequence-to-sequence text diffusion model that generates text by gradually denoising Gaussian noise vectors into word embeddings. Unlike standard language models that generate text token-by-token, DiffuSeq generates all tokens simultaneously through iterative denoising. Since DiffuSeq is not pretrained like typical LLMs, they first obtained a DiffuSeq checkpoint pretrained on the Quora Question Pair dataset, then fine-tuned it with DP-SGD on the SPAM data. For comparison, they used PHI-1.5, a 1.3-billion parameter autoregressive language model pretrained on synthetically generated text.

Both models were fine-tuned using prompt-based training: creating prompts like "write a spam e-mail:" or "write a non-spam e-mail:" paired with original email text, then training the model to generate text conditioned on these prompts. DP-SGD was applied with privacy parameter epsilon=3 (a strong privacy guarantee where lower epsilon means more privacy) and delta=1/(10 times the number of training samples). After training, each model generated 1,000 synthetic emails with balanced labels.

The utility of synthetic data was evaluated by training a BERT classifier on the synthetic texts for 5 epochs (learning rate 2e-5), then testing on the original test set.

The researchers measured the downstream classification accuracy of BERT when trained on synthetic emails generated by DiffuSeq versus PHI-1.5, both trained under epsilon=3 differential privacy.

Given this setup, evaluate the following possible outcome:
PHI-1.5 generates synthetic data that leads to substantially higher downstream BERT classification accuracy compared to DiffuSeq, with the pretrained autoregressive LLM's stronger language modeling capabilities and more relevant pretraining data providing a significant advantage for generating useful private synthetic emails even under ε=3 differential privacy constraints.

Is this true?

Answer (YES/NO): YES